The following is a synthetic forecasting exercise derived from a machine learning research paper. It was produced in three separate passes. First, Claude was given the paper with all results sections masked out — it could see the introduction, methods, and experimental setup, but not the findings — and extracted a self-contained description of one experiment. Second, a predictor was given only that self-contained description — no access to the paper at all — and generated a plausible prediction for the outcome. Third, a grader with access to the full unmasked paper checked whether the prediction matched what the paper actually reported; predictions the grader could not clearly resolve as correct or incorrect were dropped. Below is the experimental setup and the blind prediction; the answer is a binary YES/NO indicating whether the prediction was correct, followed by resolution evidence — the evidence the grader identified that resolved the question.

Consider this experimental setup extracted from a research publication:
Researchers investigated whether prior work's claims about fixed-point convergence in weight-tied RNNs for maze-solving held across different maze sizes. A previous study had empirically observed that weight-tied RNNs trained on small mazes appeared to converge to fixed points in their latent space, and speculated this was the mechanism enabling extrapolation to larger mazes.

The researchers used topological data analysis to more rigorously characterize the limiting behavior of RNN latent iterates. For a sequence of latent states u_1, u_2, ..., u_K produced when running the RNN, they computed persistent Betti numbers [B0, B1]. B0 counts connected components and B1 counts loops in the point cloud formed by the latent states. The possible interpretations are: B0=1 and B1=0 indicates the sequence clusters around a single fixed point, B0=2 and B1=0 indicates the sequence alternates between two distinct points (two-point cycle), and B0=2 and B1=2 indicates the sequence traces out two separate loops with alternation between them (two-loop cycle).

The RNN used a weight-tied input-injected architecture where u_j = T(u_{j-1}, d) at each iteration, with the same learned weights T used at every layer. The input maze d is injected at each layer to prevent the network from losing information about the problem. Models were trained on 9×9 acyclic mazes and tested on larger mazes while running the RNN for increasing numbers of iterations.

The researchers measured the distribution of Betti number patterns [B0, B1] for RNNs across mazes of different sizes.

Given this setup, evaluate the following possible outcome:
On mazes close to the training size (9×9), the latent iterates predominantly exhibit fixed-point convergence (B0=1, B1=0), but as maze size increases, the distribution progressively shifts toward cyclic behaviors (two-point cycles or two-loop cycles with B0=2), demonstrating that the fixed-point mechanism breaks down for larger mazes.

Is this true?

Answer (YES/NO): NO